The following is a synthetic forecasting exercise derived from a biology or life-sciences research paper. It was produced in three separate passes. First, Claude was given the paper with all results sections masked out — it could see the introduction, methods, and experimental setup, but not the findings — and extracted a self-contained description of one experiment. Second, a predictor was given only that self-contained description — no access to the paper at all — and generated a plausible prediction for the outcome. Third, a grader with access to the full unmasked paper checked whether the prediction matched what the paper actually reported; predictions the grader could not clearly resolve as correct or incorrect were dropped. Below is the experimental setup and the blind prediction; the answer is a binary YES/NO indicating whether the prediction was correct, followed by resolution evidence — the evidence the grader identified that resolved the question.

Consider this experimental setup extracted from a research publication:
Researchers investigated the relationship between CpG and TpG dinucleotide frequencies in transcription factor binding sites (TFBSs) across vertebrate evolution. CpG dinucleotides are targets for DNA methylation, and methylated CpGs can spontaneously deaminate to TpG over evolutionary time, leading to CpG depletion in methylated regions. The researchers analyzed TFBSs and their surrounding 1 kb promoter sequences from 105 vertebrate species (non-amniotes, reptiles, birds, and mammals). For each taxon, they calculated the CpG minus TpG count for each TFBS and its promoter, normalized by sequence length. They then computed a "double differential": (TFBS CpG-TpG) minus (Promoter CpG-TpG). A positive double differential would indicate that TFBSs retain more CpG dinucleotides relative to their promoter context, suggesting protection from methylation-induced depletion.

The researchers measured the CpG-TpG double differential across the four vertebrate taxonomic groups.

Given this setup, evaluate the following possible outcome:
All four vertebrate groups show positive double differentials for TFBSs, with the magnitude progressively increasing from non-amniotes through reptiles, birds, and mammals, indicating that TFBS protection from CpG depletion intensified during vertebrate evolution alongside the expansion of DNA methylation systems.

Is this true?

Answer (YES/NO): NO